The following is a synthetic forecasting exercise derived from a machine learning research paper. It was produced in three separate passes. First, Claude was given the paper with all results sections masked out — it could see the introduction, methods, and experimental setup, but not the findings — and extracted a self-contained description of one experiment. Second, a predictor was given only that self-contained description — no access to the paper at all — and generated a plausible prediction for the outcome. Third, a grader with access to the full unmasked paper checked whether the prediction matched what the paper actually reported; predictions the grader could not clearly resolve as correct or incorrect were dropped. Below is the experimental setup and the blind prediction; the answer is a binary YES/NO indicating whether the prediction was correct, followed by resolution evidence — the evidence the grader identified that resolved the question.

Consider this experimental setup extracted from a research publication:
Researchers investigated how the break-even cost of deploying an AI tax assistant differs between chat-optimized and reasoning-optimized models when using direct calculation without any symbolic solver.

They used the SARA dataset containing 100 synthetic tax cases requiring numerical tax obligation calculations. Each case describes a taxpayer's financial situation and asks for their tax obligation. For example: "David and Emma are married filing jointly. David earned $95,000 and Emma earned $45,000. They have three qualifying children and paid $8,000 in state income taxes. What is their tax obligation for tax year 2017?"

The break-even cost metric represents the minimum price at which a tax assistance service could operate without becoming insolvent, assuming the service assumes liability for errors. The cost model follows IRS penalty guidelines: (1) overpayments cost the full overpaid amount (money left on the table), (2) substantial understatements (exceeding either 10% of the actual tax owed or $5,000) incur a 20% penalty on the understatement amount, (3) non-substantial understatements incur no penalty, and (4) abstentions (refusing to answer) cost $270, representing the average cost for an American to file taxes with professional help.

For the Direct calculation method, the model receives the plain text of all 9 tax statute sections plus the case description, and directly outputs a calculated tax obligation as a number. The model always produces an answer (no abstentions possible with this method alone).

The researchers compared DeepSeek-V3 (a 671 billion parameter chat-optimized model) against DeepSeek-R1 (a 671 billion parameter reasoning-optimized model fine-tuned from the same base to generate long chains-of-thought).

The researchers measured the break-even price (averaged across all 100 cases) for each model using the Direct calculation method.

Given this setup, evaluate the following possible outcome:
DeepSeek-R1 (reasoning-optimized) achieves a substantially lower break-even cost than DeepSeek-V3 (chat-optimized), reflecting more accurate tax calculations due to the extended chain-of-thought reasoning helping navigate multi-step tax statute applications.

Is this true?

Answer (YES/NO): YES